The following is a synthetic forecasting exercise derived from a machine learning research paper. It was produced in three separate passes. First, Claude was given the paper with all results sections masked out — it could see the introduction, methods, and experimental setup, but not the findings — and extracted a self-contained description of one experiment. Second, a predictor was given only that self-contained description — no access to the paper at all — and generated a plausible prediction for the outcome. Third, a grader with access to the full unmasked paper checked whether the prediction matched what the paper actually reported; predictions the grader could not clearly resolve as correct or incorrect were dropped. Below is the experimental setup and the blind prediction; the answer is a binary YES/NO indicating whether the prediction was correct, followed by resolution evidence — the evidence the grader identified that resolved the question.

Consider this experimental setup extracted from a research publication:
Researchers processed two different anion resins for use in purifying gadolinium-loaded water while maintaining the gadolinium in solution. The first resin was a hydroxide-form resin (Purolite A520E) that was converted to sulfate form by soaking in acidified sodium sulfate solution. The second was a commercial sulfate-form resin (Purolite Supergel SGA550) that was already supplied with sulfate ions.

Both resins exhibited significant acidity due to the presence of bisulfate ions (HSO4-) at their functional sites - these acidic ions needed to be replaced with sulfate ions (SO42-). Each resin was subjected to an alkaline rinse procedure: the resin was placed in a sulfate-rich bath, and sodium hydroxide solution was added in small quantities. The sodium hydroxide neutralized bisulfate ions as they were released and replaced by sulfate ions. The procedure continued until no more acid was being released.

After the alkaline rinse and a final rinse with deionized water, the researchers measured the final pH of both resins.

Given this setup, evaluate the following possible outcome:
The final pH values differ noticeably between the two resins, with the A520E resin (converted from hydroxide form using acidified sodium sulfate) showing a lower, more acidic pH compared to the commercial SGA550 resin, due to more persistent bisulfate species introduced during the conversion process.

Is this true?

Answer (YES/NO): NO